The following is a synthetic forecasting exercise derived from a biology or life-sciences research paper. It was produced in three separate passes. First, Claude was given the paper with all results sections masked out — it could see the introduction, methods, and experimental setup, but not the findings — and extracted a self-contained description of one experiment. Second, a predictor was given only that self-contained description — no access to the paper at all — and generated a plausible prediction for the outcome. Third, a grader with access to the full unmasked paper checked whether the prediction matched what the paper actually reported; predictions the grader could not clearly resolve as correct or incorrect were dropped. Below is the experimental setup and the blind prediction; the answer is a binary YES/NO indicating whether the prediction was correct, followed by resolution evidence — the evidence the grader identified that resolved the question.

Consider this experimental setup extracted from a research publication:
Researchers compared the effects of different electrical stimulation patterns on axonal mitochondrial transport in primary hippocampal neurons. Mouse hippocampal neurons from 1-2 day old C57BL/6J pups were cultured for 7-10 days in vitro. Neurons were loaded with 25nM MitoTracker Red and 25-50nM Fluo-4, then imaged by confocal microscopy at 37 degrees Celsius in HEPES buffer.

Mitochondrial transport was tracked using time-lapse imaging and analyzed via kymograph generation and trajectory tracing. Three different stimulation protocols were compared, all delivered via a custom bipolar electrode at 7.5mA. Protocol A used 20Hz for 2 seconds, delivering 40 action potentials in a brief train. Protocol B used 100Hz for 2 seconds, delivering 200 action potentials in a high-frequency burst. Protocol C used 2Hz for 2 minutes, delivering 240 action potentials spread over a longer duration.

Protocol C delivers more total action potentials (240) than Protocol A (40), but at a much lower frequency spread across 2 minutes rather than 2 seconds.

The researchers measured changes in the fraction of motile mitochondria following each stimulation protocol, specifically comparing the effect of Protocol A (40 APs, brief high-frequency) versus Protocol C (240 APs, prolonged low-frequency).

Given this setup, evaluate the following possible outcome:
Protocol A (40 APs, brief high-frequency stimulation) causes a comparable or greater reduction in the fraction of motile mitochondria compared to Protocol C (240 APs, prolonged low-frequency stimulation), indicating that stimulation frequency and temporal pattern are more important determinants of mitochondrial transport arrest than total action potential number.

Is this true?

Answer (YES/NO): NO